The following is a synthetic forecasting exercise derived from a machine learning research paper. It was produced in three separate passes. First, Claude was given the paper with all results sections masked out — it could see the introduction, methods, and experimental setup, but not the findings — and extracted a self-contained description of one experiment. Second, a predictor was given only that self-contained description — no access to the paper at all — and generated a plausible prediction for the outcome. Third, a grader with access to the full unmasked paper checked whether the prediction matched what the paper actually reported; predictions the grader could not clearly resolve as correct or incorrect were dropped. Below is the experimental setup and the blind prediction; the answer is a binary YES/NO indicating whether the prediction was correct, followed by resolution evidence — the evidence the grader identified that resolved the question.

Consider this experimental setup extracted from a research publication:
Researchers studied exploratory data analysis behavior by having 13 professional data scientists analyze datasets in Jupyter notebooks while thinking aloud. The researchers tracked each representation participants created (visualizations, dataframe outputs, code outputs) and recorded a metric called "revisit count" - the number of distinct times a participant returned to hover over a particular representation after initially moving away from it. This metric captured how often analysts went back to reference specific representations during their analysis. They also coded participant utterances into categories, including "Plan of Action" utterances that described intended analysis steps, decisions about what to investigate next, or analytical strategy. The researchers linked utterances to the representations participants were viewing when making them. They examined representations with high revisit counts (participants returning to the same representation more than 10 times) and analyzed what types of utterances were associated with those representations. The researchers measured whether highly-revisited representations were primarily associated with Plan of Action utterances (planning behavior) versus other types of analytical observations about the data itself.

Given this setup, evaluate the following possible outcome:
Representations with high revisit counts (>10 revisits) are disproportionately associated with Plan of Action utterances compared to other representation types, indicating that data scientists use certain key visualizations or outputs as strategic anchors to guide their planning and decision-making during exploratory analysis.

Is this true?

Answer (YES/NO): YES